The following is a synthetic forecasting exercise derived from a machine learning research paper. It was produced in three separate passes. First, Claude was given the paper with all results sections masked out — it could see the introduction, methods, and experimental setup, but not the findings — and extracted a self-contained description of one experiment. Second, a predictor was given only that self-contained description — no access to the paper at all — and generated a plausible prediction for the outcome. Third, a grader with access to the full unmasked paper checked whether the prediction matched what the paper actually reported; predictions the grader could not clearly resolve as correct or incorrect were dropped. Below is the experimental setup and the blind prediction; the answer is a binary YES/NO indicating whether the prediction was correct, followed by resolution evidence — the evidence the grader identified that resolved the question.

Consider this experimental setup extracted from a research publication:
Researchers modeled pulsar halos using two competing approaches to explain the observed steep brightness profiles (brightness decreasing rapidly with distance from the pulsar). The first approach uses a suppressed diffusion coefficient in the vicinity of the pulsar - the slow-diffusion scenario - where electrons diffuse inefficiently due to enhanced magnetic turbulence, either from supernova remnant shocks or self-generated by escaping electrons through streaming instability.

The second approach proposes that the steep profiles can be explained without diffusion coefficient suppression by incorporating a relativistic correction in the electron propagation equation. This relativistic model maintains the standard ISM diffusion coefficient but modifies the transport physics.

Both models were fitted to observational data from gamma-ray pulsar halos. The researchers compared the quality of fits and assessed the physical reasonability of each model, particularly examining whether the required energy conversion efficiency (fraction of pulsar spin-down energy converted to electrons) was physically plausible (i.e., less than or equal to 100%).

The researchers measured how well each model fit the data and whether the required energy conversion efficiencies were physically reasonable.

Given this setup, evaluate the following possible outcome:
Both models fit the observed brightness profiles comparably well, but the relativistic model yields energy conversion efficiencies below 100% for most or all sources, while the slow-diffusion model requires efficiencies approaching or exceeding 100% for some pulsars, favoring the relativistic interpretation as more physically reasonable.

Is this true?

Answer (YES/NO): NO